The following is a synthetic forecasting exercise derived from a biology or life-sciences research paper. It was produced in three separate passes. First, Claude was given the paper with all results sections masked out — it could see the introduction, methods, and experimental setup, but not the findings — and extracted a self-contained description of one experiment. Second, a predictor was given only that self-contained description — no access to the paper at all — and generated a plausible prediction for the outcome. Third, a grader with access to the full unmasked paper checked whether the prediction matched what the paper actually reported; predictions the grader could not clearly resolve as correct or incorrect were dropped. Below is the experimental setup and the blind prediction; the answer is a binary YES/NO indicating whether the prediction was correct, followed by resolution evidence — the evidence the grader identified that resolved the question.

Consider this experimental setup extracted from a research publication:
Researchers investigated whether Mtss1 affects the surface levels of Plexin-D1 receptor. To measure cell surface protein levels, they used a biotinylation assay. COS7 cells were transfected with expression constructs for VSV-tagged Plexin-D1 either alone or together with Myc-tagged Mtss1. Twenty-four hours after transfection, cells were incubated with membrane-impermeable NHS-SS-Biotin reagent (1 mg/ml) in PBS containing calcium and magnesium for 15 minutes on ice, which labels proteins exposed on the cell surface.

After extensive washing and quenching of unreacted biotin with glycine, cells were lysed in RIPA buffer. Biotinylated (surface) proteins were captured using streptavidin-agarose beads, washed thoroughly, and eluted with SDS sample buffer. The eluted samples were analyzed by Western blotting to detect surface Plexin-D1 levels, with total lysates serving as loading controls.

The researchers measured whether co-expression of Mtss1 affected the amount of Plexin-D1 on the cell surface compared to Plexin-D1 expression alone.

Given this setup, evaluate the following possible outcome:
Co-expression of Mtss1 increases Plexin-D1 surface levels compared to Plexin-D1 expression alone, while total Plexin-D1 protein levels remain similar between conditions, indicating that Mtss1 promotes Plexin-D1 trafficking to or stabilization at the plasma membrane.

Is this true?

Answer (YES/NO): NO